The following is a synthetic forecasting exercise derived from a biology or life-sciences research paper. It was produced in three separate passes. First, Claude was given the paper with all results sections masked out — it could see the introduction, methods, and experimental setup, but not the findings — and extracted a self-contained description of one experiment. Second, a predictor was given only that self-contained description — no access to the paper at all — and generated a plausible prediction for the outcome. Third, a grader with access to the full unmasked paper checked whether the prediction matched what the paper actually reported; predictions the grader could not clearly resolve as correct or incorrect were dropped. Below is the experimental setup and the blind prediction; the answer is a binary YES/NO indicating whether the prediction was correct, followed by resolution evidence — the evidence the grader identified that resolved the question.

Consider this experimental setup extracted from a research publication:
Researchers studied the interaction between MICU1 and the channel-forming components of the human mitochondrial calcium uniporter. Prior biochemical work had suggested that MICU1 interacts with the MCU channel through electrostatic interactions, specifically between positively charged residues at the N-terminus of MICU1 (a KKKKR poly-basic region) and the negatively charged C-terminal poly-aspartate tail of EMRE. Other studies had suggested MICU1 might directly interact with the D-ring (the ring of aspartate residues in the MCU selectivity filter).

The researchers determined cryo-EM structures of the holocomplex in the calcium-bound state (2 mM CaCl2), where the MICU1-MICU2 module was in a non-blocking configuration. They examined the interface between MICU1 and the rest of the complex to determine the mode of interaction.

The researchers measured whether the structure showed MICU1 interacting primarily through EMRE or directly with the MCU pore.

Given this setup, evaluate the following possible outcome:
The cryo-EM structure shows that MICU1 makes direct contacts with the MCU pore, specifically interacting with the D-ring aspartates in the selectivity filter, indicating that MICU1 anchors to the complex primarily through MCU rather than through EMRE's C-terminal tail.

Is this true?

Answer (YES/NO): NO